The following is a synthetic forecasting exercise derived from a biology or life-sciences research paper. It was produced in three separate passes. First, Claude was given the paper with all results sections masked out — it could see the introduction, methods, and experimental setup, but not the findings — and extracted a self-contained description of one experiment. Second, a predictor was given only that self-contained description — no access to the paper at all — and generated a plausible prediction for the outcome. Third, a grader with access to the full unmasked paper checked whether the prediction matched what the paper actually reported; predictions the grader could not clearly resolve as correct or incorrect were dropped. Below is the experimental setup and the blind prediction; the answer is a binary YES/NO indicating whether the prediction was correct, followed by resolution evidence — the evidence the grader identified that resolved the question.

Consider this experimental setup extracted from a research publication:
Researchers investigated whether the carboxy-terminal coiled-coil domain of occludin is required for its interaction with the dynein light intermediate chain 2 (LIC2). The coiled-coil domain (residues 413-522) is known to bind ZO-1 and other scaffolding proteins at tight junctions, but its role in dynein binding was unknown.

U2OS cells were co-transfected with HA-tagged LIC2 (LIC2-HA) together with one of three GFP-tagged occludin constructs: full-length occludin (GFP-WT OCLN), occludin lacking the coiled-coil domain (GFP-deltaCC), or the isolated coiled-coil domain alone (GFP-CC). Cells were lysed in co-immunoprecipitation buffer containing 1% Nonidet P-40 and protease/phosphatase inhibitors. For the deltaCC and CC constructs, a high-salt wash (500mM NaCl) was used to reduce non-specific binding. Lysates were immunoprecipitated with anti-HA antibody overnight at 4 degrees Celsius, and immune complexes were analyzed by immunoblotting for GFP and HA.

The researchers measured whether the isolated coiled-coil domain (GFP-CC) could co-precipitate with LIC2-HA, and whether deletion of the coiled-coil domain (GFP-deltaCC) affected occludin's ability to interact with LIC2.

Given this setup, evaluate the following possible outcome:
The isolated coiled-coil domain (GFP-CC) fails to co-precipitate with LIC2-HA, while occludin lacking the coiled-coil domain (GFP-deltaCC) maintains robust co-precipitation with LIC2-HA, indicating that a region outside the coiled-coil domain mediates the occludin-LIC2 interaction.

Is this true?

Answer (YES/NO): YES